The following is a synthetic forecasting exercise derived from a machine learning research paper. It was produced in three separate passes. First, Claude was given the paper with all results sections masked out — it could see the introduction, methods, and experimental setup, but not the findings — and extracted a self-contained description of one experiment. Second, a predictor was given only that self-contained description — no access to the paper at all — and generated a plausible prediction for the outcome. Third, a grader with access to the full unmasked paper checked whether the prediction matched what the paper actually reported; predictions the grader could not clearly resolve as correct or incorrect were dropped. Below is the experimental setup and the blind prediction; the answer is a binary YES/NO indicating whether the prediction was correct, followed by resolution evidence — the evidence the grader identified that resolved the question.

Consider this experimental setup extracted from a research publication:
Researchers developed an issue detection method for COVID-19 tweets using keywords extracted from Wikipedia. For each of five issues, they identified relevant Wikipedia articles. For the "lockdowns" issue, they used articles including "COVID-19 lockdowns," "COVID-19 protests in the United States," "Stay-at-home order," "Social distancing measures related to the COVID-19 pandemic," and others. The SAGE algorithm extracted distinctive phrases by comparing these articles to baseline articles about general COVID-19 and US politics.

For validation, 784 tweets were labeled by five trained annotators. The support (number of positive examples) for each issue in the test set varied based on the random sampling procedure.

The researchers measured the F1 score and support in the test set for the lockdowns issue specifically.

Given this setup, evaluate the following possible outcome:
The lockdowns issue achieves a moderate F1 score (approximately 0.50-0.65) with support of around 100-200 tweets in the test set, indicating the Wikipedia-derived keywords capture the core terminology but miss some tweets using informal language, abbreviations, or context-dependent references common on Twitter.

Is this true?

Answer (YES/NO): NO